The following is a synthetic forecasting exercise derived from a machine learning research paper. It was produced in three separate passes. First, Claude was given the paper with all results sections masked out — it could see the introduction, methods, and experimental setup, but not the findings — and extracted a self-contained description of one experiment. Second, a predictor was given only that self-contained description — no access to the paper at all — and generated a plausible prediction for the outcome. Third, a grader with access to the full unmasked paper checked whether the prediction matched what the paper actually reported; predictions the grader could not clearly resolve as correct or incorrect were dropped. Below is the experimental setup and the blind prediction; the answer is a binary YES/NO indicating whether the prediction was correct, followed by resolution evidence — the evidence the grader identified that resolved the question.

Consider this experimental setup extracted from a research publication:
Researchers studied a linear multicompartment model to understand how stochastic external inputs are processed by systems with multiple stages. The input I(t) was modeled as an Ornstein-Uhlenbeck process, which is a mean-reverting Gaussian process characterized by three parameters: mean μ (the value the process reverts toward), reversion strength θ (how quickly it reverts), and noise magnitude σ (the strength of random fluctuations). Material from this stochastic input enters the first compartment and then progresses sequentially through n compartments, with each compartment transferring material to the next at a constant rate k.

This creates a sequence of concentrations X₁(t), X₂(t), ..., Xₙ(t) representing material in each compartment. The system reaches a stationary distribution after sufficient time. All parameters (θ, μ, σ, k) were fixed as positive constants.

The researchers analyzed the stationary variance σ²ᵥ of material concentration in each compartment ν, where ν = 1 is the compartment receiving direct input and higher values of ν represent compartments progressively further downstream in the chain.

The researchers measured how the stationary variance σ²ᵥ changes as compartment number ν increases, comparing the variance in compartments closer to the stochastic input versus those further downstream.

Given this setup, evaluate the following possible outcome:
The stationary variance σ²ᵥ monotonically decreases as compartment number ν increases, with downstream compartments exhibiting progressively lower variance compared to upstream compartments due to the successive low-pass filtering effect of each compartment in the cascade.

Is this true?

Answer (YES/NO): YES